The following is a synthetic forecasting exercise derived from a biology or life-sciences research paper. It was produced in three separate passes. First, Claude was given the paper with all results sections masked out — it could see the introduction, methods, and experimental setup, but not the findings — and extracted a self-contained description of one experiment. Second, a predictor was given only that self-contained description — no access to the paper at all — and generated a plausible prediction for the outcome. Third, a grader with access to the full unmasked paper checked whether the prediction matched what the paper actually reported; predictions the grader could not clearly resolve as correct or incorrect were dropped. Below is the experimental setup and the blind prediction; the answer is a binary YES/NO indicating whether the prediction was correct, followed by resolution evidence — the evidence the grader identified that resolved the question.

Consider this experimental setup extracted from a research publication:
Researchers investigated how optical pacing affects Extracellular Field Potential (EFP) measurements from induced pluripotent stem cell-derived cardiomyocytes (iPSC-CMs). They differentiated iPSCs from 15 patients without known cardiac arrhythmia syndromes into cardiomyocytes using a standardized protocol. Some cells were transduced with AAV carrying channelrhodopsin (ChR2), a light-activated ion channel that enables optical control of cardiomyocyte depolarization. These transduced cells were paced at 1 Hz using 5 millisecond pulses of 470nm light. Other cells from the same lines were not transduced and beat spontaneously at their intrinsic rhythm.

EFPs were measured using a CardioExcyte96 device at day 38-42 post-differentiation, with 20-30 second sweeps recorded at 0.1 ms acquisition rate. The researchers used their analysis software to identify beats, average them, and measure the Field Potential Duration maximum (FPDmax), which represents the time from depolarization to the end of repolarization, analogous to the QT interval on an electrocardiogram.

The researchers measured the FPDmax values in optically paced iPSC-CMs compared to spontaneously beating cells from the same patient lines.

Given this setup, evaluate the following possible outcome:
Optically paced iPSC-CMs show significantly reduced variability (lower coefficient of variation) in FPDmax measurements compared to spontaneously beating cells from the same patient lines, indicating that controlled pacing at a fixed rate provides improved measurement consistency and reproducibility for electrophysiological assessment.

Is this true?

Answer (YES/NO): NO